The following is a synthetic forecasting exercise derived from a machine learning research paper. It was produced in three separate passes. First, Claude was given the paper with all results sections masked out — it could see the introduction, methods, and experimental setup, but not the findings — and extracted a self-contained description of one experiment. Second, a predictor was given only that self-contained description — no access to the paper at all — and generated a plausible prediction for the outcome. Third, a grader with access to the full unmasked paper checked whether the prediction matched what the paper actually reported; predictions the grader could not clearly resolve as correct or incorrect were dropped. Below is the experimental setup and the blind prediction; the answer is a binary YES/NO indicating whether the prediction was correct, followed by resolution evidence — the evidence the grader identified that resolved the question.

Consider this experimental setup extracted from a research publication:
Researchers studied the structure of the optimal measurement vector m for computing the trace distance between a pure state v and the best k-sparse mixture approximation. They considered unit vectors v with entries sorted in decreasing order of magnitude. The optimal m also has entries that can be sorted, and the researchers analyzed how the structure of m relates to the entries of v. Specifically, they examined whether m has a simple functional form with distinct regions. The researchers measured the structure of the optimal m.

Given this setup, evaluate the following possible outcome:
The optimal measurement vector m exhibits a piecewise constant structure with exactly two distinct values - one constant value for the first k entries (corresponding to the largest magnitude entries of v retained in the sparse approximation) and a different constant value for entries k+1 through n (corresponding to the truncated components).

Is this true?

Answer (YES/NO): NO